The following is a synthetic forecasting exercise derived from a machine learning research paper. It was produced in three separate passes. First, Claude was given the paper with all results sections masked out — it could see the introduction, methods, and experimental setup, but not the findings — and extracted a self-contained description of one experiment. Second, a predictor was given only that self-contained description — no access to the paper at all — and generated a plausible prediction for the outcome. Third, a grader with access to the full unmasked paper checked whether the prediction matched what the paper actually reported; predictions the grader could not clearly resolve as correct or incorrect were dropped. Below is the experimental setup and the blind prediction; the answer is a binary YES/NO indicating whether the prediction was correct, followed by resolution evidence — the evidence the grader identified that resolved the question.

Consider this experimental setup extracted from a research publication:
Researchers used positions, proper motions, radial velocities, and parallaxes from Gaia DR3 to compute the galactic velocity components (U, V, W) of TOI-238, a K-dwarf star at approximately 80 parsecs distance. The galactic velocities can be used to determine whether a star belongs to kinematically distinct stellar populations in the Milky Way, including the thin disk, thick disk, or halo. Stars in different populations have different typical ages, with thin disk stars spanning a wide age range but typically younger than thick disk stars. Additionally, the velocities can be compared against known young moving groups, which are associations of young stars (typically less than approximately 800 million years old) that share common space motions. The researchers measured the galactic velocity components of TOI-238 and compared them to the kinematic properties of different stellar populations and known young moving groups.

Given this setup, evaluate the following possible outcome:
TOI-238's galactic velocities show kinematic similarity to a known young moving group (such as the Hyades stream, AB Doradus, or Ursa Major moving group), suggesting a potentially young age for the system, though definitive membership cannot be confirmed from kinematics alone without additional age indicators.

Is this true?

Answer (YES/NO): NO